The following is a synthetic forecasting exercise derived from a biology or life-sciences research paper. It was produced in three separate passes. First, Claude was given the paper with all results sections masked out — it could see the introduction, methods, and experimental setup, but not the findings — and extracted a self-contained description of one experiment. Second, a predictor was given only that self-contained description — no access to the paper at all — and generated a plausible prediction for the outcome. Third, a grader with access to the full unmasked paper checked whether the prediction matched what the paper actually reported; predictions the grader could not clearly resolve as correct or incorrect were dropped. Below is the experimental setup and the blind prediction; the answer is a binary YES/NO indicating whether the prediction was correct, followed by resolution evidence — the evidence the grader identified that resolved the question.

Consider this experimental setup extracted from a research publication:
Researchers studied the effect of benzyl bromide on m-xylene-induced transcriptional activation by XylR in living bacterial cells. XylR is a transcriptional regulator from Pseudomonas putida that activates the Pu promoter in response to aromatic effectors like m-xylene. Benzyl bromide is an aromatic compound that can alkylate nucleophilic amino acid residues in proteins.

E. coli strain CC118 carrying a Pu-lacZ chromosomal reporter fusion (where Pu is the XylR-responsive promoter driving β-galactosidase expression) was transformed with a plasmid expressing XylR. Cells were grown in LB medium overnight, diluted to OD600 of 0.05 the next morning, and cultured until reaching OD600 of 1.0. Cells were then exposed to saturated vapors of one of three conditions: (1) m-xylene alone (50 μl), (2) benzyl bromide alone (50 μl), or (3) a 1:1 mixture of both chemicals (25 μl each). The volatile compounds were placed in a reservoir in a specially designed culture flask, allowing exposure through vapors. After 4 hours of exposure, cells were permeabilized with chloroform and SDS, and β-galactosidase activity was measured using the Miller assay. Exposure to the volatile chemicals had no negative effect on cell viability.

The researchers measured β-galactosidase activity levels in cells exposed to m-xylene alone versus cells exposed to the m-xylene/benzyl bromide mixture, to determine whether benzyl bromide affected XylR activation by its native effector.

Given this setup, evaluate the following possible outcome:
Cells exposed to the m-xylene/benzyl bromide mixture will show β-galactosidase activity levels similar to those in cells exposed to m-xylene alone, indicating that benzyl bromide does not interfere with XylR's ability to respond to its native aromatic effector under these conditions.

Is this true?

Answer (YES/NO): NO